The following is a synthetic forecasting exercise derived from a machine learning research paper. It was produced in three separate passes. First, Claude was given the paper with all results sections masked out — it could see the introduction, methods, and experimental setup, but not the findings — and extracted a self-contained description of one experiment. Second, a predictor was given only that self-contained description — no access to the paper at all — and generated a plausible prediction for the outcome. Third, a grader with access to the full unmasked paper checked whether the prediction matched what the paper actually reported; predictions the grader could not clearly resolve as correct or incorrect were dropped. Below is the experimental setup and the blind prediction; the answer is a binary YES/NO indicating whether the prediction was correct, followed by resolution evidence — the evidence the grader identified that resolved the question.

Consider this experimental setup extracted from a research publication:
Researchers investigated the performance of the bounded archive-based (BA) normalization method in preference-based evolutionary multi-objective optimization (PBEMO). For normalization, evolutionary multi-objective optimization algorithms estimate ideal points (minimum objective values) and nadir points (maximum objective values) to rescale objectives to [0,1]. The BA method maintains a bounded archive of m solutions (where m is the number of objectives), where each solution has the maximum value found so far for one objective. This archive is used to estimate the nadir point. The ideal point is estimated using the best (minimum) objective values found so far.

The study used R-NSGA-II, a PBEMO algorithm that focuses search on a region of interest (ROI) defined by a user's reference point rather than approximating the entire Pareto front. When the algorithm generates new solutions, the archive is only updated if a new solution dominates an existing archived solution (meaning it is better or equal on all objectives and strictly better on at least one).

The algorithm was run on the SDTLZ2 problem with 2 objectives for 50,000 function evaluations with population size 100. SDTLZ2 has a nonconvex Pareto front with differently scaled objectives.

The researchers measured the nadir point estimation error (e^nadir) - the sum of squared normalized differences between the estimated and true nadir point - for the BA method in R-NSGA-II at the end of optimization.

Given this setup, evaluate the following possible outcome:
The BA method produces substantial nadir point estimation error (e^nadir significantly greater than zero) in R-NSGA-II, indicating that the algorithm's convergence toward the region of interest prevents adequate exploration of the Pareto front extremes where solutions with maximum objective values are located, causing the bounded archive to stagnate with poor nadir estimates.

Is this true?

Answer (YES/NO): YES